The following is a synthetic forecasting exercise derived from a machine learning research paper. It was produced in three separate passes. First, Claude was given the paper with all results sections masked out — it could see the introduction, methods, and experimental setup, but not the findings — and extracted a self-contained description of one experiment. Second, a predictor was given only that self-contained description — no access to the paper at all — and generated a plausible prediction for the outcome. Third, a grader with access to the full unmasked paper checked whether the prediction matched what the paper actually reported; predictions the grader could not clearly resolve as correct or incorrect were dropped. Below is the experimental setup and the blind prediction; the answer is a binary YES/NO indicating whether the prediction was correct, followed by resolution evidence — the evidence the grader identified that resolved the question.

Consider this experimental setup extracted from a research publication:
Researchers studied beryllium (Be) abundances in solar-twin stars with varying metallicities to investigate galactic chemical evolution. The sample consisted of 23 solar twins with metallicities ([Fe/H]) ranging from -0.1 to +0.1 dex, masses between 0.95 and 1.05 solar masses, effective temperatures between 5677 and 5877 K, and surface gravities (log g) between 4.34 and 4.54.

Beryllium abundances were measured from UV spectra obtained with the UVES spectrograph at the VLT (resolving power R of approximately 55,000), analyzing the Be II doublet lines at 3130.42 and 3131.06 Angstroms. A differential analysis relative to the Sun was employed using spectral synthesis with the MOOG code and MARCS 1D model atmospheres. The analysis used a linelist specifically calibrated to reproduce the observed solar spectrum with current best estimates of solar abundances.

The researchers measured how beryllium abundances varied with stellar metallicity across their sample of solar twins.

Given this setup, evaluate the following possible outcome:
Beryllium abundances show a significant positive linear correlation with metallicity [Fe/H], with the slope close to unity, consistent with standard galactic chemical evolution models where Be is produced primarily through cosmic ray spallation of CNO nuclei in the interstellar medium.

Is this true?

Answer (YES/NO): NO